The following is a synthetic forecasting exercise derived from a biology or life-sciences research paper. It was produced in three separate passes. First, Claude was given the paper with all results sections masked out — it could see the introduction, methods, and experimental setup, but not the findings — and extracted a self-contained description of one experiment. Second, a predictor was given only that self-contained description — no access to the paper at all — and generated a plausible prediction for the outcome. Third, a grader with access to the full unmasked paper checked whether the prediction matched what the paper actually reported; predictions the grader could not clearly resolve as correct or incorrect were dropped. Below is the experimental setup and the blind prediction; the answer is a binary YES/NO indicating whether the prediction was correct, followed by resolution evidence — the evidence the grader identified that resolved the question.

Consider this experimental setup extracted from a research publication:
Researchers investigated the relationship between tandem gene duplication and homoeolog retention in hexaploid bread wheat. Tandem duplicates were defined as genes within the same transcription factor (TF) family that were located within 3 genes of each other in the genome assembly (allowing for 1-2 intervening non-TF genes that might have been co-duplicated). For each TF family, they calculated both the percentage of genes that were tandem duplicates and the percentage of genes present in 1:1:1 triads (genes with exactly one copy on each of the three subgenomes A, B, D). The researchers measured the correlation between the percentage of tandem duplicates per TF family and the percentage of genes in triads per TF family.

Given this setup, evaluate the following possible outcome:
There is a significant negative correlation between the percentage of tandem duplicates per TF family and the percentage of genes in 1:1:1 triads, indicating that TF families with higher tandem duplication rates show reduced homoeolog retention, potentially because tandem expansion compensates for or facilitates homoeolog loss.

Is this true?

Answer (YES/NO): YES